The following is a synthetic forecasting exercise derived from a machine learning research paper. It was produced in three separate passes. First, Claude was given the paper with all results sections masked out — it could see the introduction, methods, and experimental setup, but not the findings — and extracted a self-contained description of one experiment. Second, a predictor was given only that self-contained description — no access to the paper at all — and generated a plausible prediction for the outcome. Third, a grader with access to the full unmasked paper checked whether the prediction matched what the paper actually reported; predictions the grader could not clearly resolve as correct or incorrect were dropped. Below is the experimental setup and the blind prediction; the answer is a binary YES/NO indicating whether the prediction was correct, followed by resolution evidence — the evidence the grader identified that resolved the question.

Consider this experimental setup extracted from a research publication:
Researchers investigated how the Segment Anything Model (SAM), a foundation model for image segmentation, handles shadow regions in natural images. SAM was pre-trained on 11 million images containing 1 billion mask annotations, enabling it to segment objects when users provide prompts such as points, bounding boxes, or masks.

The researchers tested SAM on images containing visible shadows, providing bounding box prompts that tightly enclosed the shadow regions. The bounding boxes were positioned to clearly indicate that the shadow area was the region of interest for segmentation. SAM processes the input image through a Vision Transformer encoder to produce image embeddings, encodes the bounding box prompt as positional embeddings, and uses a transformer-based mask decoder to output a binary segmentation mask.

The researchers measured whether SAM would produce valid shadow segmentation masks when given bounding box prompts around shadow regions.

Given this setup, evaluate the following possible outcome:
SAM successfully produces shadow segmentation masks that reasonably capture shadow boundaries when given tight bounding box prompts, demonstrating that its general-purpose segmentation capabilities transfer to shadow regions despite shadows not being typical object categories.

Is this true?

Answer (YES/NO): NO